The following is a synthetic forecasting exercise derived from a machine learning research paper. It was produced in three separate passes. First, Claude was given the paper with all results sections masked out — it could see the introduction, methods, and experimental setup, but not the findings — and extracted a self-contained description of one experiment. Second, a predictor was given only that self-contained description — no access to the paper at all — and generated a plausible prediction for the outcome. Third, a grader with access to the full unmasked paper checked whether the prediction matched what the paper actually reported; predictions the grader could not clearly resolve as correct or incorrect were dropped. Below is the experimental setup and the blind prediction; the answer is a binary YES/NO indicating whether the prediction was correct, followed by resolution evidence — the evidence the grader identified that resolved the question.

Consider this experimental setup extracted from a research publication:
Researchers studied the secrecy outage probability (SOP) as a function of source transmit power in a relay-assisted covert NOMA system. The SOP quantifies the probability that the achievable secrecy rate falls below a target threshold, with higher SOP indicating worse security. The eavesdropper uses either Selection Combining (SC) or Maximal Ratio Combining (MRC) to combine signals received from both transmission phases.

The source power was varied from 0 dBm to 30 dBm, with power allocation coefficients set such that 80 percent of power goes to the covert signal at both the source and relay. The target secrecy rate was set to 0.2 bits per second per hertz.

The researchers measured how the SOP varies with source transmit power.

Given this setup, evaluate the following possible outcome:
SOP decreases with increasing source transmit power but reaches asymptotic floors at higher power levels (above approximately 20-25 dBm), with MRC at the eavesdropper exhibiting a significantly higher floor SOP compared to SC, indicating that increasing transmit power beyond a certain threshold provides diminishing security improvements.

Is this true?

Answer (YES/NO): NO